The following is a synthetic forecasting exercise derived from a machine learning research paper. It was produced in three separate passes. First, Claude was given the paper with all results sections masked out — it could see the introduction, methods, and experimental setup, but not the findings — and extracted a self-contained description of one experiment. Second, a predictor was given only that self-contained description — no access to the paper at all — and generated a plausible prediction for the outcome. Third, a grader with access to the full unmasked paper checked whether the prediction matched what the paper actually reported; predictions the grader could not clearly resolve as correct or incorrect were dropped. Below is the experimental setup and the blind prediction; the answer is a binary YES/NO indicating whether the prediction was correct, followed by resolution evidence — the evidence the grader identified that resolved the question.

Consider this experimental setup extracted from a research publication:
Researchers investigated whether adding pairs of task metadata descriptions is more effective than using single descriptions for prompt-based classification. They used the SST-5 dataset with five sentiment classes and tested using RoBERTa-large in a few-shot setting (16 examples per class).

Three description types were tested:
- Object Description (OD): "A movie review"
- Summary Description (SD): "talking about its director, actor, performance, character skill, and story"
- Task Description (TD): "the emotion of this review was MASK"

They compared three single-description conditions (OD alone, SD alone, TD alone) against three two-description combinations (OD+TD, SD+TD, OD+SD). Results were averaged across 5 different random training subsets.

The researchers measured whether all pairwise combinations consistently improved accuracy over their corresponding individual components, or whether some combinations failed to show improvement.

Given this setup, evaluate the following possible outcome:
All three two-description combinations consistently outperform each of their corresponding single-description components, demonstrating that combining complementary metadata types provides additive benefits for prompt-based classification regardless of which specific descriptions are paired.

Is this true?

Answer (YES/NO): YES